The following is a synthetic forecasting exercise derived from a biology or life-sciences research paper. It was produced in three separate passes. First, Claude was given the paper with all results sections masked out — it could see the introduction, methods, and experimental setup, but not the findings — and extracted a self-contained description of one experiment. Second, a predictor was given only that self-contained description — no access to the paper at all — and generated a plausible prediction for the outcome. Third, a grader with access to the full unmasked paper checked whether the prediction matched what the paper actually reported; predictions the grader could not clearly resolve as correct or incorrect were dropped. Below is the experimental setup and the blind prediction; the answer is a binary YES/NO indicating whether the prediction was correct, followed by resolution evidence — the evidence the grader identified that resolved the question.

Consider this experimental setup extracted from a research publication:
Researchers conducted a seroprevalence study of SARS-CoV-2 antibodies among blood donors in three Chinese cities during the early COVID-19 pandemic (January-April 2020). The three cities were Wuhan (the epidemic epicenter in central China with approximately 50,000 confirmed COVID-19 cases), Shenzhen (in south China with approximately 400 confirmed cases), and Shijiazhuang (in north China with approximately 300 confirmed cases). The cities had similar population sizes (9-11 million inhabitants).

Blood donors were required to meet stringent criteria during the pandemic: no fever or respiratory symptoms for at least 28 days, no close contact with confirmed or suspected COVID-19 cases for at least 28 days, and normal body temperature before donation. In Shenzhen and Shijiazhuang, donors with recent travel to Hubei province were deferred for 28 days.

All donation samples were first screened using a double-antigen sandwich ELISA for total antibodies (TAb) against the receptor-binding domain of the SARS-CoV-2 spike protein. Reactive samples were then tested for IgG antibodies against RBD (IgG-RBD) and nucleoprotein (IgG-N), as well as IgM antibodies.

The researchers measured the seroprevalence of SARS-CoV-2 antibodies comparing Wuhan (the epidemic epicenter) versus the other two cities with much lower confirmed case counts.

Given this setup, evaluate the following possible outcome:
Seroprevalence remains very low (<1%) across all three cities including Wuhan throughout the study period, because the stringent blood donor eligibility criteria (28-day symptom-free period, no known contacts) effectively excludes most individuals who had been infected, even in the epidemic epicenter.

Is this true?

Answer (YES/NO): NO